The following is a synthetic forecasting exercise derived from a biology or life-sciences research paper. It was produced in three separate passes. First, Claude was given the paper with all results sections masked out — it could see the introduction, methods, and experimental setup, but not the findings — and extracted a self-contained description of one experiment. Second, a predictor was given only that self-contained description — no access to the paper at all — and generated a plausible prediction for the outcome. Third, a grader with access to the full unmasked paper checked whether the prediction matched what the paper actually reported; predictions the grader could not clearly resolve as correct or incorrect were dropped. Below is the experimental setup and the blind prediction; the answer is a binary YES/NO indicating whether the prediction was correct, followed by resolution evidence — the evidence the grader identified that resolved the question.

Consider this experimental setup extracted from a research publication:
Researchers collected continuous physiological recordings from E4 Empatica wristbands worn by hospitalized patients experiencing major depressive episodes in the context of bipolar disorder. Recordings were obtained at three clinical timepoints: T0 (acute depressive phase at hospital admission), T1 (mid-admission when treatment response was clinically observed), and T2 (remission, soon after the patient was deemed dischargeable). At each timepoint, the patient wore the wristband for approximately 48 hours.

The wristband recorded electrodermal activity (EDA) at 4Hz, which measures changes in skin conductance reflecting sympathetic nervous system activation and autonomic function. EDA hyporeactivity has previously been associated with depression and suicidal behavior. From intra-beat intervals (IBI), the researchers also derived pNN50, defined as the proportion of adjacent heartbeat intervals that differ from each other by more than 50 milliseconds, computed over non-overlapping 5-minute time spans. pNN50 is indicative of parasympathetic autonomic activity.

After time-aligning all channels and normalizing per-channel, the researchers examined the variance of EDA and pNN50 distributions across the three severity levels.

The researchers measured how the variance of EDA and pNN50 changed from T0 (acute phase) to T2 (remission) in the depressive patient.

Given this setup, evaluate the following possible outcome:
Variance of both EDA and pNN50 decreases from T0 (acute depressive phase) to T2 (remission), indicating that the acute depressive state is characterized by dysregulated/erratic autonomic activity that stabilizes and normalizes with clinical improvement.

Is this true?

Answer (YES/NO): NO